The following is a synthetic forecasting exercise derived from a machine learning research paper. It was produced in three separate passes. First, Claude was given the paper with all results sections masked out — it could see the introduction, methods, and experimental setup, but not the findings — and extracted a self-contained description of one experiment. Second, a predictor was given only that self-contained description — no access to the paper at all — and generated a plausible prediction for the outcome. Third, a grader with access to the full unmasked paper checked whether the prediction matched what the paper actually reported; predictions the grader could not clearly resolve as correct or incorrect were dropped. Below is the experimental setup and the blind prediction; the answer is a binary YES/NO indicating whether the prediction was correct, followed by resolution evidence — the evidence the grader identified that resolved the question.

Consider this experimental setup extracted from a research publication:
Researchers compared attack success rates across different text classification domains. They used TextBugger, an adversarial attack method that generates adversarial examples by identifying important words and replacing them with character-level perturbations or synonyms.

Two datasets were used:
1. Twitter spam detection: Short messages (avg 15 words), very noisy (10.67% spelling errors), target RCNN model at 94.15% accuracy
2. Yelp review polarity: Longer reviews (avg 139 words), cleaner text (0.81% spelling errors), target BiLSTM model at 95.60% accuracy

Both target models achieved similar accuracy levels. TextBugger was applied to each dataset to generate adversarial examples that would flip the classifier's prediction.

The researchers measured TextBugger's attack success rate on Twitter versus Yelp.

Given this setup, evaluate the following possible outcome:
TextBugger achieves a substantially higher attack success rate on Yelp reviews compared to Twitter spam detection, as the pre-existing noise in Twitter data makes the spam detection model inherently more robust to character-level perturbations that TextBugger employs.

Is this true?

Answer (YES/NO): NO